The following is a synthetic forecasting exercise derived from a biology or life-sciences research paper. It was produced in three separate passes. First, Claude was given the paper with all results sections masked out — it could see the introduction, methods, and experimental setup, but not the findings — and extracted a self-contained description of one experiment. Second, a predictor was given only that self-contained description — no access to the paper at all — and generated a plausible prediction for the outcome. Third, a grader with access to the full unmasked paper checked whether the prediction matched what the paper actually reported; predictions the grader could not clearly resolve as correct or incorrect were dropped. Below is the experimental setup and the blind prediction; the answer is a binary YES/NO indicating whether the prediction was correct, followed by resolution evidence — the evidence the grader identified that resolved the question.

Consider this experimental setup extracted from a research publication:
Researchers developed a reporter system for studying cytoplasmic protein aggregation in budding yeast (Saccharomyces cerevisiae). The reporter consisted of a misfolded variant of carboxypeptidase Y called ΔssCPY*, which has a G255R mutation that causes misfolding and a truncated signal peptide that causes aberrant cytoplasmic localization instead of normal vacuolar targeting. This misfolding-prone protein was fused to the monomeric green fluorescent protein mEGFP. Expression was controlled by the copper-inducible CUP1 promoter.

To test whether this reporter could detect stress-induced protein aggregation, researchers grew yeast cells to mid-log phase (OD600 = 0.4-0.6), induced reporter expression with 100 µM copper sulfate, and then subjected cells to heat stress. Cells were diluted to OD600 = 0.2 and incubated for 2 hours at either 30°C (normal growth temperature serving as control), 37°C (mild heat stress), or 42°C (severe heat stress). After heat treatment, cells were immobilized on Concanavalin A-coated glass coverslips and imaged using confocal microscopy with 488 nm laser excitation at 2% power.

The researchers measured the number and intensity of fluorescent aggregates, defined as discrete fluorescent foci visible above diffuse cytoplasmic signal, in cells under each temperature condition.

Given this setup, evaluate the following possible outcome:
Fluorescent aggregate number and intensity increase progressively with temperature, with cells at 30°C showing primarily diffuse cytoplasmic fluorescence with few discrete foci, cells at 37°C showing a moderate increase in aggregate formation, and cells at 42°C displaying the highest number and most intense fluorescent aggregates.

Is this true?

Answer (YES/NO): YES